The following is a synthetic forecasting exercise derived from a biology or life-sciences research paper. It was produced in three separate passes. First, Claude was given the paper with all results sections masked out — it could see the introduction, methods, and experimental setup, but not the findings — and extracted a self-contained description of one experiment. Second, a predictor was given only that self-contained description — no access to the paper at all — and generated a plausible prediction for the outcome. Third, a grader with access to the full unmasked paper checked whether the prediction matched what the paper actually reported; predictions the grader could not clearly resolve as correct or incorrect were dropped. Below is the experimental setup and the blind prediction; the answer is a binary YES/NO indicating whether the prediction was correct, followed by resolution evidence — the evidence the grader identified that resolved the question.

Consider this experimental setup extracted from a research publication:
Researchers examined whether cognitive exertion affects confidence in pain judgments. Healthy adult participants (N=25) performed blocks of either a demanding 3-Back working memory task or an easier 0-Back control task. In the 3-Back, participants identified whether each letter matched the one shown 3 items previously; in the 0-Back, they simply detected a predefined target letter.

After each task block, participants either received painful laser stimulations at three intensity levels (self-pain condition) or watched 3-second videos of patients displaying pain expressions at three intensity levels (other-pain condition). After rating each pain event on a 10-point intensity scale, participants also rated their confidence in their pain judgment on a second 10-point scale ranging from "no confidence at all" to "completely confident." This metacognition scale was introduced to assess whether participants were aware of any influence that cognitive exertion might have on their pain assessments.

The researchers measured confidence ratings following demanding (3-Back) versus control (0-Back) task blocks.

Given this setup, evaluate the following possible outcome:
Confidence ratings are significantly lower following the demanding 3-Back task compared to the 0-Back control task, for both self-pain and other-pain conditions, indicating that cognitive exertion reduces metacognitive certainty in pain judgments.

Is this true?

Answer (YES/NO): NO